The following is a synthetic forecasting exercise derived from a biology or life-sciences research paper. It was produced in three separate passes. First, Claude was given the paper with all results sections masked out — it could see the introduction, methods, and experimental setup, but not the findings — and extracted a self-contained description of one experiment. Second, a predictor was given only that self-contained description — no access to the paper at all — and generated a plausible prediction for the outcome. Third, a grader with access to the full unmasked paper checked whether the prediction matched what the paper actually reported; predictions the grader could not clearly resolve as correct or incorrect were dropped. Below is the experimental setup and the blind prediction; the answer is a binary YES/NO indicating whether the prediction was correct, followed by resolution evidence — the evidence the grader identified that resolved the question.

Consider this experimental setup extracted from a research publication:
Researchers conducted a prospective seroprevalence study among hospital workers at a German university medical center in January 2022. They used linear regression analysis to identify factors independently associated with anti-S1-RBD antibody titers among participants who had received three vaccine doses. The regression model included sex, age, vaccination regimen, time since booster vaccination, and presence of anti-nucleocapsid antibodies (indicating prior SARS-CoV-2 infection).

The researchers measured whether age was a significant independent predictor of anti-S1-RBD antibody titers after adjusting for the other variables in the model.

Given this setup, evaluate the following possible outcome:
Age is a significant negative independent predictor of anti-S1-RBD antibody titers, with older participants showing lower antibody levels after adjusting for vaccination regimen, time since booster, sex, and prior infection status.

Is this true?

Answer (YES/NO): NO